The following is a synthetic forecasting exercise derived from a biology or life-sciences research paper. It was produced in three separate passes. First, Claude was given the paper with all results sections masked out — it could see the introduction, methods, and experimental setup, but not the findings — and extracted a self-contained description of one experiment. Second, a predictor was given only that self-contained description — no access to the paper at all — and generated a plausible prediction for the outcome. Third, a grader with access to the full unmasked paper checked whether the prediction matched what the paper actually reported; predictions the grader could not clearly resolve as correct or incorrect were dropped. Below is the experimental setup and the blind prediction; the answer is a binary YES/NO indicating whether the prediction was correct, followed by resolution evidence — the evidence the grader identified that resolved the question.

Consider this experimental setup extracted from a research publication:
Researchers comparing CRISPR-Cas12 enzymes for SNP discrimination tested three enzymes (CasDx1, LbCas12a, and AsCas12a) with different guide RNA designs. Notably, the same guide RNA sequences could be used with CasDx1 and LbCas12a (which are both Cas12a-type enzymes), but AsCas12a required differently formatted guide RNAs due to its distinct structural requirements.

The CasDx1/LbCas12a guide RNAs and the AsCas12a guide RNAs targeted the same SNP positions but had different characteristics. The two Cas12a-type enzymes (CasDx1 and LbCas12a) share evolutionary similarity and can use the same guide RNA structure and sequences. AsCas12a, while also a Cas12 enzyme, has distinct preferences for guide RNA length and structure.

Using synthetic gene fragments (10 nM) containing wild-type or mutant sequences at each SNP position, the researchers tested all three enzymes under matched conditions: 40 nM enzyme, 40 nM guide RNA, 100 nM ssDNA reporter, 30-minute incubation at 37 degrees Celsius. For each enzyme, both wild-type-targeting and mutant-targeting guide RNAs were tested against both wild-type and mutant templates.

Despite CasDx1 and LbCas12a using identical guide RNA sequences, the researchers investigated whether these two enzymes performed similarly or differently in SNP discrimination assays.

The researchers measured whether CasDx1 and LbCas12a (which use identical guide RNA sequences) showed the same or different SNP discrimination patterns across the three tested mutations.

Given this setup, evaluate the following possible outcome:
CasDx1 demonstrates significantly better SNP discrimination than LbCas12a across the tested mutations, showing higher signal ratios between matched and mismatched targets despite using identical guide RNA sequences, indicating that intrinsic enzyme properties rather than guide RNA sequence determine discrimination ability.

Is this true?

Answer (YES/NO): YES